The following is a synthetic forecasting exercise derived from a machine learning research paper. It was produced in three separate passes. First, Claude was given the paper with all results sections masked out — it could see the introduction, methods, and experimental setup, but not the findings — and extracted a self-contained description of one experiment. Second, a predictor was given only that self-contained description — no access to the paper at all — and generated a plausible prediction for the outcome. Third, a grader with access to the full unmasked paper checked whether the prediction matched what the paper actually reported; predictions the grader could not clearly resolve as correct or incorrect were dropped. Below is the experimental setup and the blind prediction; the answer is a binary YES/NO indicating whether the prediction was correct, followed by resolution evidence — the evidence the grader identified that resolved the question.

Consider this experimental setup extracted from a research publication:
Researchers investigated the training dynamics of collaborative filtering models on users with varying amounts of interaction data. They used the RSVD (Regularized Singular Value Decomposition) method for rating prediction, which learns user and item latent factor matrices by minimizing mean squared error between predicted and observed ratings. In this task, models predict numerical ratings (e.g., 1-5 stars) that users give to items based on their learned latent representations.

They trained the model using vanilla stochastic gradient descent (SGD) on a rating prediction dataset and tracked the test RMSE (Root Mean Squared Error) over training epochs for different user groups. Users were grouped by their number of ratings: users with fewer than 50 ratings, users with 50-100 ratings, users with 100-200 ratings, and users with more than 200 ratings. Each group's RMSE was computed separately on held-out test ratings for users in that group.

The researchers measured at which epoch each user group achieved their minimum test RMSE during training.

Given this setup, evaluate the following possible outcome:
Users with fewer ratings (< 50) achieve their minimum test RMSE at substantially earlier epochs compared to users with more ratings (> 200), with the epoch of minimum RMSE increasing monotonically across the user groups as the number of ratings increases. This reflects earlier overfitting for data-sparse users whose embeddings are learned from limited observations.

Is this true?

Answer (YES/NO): NO